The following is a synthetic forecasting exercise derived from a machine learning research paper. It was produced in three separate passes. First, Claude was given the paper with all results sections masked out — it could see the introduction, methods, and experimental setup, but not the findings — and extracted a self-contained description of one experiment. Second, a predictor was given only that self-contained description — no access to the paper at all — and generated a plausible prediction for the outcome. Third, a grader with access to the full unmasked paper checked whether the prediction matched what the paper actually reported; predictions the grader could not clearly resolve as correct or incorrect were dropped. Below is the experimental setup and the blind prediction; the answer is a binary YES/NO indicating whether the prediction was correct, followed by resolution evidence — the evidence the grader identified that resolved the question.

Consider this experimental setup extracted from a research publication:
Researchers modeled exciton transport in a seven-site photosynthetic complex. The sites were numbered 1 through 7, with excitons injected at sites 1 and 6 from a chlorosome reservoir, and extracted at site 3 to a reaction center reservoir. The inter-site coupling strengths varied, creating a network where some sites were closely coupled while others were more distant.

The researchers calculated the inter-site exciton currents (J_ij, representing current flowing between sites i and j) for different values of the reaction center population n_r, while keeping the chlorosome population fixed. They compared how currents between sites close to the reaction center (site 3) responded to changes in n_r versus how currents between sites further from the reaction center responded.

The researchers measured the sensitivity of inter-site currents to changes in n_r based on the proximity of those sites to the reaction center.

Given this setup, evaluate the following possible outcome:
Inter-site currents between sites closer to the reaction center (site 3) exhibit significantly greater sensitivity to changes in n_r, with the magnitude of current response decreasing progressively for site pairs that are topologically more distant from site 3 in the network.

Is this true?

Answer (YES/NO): YES